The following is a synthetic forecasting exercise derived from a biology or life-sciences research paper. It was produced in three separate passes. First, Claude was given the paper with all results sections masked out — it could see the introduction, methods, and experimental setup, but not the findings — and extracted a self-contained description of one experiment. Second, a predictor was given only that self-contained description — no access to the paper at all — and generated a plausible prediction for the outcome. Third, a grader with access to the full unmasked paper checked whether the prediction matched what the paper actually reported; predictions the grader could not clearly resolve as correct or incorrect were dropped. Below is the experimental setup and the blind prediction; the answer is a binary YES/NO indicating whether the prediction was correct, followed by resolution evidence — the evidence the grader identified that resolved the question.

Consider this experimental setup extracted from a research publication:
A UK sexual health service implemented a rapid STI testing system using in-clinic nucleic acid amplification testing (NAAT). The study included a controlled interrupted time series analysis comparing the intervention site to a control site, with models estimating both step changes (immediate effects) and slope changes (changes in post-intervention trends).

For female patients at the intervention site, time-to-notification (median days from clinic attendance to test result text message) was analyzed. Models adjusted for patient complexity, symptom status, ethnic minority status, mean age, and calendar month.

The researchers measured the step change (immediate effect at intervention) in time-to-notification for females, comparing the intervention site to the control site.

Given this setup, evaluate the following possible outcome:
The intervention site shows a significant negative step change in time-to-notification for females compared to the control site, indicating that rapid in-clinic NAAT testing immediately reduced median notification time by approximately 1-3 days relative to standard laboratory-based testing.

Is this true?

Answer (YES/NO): NO